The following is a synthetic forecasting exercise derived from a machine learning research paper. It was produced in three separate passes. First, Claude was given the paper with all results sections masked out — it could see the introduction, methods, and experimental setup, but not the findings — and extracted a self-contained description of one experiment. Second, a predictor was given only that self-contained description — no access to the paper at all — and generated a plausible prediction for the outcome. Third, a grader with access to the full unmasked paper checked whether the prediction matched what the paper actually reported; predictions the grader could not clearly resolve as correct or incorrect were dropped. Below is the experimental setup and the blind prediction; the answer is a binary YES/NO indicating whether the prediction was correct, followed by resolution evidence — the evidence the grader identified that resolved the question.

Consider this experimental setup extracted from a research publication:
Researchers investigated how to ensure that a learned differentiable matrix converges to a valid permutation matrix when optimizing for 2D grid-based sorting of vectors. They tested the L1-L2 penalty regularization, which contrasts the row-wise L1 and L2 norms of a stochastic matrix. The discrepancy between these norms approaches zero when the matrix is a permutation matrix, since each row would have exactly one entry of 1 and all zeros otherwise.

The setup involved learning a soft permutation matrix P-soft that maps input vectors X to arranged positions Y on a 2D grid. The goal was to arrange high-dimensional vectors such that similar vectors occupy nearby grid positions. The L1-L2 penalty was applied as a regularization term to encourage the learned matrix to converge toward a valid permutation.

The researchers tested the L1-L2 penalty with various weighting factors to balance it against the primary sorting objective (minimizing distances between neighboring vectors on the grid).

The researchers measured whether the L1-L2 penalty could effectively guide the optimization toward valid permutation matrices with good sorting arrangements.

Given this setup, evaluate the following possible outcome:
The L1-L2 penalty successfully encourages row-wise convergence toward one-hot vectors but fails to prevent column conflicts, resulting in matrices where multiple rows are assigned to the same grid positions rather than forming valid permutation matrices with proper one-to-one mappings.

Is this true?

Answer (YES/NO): NO